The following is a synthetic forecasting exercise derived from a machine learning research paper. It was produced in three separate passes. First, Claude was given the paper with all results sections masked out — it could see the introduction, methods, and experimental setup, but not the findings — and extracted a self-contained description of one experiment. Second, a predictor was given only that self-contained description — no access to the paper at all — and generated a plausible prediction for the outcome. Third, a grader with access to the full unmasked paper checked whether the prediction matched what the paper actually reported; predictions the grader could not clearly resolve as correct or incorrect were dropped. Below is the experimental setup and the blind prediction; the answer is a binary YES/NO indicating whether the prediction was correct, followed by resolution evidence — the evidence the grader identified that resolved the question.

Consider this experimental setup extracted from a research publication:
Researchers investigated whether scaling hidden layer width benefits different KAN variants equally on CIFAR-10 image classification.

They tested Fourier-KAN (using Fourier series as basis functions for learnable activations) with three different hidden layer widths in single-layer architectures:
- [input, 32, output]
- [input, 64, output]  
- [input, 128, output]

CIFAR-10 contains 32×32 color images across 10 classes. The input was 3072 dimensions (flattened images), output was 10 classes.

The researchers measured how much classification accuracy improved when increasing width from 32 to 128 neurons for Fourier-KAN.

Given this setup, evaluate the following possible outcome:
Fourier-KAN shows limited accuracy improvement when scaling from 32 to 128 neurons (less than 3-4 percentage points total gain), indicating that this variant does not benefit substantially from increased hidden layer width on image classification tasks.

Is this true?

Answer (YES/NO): YES